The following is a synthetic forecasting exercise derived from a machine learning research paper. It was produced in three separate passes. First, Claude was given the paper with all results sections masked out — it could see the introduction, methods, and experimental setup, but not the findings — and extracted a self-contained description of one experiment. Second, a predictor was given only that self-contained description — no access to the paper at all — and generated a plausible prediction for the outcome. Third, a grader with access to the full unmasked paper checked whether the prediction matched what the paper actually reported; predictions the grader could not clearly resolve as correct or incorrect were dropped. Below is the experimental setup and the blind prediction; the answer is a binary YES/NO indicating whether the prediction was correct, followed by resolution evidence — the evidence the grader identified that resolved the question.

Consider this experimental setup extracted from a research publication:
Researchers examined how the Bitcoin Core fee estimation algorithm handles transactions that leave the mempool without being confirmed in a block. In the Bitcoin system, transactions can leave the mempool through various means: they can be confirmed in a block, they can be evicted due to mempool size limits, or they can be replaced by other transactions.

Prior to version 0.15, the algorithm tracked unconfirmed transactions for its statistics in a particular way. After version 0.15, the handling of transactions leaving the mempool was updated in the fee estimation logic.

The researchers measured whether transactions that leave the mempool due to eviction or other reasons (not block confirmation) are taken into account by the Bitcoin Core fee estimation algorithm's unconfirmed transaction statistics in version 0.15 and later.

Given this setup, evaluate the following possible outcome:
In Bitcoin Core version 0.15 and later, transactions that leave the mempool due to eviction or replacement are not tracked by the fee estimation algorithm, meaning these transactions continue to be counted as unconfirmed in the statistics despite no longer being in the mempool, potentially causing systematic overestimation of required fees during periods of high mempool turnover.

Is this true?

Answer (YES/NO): NO